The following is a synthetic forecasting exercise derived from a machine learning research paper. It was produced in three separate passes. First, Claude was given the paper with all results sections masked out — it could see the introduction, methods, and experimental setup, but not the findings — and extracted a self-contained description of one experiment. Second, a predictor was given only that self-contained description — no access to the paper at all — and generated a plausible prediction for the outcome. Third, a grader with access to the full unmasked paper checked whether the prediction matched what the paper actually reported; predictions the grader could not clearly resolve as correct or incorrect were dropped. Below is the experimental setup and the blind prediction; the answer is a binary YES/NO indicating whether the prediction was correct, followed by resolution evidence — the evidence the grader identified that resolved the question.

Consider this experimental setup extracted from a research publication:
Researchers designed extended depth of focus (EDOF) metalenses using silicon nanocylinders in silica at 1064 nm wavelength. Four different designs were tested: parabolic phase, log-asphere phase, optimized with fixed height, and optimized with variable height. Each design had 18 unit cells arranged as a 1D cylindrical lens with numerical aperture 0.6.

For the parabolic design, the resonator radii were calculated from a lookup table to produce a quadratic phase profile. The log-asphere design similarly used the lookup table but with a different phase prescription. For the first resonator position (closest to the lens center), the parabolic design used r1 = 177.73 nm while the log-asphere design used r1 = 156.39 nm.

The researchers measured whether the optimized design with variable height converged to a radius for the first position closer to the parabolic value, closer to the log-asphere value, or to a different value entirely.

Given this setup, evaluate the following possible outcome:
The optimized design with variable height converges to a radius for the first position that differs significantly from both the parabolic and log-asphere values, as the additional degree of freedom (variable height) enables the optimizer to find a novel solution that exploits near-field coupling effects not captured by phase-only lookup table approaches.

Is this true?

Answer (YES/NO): YES